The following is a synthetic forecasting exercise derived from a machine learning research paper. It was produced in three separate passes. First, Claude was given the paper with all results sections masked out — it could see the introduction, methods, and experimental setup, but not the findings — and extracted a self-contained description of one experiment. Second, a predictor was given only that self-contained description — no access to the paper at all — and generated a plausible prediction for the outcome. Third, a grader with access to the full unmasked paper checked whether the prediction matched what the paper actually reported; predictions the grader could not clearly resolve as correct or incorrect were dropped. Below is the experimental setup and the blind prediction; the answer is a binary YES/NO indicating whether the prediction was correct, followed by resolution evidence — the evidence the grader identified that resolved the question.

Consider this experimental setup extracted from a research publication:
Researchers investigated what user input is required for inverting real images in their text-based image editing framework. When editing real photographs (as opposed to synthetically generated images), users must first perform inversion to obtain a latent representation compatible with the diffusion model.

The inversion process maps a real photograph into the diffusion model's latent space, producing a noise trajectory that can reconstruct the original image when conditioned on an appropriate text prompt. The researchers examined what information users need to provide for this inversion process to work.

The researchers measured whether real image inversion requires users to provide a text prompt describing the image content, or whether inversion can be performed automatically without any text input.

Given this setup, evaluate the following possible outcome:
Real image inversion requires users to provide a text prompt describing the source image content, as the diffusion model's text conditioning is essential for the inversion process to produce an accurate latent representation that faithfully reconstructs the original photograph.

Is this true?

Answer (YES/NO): YES